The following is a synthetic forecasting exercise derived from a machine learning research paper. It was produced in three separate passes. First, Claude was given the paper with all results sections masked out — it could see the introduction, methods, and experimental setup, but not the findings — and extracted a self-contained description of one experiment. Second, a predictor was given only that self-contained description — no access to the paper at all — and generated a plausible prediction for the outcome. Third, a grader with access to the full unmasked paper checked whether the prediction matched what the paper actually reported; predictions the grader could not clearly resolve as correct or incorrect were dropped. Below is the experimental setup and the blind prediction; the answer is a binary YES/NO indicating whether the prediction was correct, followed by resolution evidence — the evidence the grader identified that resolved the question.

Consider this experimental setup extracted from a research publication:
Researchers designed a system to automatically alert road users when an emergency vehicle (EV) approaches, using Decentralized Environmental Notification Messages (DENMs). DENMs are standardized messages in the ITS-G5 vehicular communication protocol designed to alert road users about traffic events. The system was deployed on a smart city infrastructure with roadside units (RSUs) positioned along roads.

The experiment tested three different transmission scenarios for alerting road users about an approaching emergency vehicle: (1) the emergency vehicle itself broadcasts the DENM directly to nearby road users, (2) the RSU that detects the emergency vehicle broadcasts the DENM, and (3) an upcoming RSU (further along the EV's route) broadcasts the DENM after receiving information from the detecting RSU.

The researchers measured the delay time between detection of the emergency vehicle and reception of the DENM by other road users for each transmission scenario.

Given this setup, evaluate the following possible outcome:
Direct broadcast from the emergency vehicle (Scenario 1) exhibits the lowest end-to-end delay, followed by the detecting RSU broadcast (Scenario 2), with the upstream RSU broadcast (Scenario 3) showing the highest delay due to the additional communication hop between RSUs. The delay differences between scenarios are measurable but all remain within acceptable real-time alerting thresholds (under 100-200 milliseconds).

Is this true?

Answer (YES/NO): YES